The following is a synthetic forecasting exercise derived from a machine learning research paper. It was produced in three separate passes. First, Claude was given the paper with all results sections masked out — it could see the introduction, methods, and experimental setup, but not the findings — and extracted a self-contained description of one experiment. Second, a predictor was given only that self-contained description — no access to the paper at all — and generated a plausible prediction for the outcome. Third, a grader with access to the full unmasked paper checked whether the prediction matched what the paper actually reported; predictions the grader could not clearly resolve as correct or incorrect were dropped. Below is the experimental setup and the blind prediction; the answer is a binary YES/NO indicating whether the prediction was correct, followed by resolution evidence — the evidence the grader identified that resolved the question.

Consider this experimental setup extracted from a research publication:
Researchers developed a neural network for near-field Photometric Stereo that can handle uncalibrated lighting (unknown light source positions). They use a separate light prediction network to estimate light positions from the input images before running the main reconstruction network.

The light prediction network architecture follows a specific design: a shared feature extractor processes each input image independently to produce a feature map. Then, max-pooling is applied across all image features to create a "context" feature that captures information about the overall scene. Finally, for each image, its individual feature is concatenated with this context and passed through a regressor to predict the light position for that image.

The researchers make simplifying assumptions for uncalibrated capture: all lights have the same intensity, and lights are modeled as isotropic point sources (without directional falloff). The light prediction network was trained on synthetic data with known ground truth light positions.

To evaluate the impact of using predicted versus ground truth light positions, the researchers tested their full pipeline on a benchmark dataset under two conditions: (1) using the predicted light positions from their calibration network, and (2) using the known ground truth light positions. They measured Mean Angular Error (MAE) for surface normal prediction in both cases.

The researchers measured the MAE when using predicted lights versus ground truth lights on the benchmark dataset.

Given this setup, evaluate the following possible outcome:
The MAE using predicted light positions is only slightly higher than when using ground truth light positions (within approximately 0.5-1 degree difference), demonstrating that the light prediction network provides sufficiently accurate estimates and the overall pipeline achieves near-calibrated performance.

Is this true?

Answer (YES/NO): NO